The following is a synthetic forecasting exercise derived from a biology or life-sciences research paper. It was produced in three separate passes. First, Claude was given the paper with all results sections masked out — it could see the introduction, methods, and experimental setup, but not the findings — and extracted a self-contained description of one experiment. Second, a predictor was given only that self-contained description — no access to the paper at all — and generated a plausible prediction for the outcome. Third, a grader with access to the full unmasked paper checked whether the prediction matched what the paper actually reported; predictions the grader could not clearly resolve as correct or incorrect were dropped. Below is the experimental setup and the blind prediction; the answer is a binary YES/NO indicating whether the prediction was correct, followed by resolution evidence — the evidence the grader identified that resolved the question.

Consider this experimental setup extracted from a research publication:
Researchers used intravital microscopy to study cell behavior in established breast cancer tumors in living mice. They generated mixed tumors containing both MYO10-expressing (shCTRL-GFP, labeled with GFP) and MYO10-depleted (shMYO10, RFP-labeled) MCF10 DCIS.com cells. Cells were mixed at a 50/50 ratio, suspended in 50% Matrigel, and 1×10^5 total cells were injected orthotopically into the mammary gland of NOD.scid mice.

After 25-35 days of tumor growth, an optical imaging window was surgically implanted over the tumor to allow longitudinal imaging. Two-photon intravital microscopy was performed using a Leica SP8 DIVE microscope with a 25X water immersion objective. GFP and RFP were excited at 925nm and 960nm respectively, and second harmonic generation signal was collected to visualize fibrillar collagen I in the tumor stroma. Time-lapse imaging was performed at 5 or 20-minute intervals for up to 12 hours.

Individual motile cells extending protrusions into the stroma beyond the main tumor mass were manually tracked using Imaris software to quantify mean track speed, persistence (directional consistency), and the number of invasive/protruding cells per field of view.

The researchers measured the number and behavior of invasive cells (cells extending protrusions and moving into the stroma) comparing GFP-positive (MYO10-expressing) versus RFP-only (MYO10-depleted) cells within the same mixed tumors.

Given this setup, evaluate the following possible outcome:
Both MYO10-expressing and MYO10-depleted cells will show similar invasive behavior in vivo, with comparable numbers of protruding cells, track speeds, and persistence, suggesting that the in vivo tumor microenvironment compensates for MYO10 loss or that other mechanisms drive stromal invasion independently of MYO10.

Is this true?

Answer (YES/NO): NO